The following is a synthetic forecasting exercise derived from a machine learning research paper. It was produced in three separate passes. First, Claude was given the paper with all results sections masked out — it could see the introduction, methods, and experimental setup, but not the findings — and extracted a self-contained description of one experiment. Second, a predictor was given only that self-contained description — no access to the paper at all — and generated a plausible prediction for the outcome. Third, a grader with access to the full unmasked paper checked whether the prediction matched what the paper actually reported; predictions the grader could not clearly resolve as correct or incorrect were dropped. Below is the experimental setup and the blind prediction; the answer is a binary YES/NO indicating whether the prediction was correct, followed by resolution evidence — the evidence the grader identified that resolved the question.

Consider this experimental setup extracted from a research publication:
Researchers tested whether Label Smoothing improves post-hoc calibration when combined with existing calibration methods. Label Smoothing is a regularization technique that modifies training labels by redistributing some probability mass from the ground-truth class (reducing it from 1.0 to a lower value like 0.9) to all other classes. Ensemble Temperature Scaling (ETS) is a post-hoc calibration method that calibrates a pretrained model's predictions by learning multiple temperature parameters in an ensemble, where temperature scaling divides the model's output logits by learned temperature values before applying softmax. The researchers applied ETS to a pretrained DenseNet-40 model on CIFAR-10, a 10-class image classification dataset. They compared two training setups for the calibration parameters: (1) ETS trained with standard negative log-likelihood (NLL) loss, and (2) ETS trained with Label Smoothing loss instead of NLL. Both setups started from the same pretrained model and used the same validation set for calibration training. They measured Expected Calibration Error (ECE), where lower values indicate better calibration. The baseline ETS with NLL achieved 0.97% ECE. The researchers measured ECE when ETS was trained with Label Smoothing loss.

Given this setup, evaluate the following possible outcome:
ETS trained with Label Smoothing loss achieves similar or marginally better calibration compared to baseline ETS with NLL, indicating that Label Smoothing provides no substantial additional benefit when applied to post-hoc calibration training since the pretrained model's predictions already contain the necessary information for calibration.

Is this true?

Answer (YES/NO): NO